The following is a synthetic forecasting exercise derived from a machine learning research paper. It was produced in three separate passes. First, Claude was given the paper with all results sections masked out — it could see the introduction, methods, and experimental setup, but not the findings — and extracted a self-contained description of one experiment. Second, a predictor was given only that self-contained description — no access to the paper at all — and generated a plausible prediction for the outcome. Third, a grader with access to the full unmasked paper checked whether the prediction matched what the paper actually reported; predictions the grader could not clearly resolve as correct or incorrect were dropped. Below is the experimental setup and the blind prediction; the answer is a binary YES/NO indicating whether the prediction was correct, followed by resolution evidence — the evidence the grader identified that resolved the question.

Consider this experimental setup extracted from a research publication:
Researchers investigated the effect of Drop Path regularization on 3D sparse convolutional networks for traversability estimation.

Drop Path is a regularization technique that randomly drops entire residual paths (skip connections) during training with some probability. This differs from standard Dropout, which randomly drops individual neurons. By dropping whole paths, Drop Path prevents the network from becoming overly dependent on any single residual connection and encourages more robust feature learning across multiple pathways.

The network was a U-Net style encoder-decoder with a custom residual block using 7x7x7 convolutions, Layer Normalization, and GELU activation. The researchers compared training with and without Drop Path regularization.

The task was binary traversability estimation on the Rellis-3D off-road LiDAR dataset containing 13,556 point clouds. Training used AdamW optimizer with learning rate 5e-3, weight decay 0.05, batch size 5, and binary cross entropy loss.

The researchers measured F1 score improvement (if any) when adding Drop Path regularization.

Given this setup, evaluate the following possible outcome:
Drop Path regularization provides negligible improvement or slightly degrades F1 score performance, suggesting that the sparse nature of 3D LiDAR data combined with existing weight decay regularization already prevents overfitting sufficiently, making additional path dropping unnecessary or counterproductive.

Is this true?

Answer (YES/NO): NO